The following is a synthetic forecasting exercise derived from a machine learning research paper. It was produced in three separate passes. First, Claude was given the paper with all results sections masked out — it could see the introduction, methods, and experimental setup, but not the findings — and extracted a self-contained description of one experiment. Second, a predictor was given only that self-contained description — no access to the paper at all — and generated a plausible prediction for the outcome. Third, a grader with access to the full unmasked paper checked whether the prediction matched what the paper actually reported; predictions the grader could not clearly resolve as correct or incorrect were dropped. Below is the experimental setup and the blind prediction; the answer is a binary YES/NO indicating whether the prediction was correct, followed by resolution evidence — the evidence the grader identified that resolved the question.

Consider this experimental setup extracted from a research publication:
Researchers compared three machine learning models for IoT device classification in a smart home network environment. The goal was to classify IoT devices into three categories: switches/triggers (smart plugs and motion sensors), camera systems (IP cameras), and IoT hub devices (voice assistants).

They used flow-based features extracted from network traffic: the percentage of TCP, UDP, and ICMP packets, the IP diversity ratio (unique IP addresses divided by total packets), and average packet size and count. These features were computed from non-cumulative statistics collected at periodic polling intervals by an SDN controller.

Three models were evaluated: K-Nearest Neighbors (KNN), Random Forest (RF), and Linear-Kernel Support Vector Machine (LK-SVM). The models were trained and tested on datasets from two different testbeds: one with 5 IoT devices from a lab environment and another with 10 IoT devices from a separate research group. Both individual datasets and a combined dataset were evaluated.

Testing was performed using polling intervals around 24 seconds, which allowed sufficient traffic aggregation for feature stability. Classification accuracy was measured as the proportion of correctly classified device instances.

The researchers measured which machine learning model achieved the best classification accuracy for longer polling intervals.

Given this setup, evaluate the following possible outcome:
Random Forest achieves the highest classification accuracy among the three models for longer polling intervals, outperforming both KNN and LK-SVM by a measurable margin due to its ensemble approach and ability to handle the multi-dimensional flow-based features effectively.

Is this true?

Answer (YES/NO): NO